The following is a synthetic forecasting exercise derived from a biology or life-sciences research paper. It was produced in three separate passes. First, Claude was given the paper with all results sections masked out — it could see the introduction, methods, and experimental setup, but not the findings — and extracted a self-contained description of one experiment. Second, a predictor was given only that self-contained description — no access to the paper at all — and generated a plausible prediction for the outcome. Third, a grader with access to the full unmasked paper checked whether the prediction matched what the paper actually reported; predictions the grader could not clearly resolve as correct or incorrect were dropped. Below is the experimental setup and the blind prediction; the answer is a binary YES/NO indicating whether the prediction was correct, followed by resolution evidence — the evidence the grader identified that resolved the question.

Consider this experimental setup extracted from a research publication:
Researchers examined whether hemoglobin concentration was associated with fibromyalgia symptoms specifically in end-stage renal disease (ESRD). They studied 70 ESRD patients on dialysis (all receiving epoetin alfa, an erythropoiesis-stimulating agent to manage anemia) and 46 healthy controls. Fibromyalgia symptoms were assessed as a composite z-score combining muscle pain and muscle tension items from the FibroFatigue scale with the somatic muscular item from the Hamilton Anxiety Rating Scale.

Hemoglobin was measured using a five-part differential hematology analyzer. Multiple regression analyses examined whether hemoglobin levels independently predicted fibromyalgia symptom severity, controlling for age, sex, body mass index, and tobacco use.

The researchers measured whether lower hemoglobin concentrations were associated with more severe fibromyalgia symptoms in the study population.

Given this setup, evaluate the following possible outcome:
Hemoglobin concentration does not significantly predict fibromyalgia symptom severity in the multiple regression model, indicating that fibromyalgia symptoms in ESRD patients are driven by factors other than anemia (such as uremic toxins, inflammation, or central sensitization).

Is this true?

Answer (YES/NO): NO